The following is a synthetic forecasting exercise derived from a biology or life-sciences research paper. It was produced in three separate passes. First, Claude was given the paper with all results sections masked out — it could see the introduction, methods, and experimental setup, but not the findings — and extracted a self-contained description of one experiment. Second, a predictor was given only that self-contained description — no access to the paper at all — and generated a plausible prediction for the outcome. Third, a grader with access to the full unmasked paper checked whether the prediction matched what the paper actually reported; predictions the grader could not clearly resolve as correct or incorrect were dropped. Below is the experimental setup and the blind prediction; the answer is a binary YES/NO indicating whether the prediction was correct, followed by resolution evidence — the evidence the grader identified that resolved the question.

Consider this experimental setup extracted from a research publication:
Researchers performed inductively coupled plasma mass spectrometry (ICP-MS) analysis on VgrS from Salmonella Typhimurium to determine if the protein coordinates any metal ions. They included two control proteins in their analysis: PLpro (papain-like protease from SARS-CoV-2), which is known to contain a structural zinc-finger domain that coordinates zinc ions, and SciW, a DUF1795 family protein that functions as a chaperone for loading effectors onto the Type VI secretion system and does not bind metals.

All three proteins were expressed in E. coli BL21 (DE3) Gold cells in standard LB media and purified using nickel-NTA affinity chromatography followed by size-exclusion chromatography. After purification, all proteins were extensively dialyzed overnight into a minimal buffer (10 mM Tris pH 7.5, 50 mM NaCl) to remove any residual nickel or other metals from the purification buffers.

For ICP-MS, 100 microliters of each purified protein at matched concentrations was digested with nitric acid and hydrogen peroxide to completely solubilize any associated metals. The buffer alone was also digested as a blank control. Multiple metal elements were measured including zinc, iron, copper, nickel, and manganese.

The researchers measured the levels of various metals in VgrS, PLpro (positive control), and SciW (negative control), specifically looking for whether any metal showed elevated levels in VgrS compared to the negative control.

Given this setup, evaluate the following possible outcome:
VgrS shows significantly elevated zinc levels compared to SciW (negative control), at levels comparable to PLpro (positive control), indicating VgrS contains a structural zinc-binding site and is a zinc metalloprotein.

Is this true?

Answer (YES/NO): NO